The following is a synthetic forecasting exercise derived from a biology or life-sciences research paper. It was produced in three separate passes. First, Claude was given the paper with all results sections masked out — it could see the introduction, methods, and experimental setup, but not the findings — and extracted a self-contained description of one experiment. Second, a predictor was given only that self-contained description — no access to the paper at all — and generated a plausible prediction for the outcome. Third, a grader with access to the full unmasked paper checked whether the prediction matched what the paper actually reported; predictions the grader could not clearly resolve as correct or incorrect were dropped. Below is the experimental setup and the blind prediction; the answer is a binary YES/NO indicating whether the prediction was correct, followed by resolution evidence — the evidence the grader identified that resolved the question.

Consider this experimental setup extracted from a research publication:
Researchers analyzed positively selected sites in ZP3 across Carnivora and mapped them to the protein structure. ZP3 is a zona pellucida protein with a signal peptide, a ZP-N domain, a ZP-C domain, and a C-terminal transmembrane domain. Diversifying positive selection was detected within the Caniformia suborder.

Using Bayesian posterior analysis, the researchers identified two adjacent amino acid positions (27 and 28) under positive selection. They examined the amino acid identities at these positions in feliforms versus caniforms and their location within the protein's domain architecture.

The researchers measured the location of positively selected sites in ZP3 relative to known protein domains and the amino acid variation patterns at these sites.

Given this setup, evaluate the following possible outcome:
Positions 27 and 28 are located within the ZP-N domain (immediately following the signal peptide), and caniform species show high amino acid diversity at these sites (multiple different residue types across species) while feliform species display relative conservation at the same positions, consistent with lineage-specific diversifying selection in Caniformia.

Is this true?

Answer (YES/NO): NO